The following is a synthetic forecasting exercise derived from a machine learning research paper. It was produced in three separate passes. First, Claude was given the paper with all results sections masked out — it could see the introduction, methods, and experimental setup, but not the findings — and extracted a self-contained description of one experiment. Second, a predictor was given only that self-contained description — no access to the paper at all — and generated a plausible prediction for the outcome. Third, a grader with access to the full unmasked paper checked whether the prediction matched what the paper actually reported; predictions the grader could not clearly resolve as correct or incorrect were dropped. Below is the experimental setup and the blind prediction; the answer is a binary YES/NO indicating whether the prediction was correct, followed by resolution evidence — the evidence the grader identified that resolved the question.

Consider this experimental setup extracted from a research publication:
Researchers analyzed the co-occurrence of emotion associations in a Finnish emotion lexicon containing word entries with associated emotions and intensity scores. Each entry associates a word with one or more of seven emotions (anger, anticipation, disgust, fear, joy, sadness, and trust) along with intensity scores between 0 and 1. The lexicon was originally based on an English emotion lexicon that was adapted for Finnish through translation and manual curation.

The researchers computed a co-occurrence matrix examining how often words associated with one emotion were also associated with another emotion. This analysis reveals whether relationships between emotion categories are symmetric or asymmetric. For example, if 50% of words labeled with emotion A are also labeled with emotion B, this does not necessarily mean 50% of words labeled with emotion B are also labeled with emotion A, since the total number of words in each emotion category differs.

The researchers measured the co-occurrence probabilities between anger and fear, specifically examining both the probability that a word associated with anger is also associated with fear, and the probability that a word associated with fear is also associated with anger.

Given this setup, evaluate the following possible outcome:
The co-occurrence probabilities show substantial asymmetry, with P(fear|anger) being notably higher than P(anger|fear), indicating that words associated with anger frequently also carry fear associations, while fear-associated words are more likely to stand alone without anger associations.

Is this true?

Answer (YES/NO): NO